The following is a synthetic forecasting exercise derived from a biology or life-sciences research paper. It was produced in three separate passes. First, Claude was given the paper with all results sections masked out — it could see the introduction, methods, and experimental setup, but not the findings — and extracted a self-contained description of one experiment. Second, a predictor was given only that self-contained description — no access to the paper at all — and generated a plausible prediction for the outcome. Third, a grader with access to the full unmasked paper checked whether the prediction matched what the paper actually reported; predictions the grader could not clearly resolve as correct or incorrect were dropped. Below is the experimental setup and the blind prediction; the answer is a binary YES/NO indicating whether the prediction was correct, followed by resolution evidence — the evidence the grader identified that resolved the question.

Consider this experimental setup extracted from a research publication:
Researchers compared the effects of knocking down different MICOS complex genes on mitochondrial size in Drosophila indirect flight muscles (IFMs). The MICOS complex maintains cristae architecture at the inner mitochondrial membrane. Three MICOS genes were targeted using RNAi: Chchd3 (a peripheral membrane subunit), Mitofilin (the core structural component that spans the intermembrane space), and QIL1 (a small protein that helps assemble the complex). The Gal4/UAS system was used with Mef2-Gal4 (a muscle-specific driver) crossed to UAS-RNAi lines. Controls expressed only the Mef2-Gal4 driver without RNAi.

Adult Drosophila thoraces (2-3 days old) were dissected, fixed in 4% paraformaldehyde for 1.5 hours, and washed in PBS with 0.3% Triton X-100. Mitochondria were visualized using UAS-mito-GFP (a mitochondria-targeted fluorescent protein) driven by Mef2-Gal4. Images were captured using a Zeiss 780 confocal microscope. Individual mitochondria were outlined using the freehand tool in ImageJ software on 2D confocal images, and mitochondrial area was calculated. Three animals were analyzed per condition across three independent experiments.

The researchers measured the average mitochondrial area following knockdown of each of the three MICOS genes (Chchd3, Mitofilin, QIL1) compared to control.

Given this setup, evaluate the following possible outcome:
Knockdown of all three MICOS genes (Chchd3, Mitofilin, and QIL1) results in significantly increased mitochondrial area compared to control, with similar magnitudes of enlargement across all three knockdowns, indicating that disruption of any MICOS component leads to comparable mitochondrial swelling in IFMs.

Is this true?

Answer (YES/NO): NO